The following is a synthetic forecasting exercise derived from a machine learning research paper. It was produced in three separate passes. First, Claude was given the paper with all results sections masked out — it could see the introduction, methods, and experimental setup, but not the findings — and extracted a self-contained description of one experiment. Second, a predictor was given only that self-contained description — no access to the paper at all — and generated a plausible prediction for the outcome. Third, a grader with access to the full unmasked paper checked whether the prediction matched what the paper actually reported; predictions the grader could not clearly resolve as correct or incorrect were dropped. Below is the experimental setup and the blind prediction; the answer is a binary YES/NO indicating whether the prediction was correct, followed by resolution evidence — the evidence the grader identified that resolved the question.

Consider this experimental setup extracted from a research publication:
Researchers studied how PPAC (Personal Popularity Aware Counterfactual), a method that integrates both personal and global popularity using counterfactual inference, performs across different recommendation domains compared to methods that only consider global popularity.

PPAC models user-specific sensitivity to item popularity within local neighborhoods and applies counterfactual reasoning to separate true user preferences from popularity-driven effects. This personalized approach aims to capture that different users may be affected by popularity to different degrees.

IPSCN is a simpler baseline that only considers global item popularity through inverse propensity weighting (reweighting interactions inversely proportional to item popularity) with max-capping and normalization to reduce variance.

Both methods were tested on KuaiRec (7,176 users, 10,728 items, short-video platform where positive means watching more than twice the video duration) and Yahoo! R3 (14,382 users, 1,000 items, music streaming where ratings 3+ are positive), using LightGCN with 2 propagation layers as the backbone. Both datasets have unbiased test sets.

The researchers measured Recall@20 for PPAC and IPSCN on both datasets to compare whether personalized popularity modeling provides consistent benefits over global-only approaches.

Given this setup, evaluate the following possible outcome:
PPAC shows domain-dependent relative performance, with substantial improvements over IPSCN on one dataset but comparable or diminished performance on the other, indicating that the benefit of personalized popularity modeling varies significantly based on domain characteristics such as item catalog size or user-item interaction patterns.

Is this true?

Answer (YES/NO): NO